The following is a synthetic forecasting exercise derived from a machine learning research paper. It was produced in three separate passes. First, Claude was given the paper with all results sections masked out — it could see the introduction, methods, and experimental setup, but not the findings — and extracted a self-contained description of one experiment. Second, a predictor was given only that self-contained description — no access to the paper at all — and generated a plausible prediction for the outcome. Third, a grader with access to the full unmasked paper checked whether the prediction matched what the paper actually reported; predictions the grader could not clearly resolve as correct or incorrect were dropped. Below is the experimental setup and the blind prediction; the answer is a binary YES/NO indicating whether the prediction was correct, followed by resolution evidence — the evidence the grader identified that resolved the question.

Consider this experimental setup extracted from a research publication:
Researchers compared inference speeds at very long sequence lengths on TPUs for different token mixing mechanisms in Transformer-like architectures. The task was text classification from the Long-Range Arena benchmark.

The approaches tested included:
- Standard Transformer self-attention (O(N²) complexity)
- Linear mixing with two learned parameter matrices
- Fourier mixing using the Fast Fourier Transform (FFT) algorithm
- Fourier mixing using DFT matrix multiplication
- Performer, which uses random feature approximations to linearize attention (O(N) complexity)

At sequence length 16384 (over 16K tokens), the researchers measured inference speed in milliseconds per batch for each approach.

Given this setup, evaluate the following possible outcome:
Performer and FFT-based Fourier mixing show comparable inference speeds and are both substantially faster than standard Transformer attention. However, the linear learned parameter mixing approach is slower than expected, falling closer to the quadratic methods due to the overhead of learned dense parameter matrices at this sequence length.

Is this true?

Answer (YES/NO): NO